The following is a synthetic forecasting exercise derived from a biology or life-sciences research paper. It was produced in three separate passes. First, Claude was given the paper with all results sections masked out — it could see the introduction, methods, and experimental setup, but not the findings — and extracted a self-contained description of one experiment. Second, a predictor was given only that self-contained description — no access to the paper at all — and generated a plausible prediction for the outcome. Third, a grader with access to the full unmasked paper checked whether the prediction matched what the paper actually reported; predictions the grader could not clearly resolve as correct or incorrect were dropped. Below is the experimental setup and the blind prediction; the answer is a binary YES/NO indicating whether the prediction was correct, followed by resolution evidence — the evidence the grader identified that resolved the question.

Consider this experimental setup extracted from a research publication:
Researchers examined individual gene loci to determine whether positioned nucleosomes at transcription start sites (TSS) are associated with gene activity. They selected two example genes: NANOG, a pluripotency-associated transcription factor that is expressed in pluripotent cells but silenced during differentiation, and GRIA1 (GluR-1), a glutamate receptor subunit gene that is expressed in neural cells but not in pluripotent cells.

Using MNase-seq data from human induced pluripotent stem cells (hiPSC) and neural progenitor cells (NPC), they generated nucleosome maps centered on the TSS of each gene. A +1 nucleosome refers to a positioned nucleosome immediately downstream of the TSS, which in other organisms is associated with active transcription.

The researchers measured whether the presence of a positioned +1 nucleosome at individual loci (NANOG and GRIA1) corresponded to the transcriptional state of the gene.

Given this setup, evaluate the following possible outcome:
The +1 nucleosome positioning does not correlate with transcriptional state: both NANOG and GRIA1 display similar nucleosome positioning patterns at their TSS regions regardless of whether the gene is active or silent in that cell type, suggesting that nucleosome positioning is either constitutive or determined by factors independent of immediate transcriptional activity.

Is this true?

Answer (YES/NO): NO